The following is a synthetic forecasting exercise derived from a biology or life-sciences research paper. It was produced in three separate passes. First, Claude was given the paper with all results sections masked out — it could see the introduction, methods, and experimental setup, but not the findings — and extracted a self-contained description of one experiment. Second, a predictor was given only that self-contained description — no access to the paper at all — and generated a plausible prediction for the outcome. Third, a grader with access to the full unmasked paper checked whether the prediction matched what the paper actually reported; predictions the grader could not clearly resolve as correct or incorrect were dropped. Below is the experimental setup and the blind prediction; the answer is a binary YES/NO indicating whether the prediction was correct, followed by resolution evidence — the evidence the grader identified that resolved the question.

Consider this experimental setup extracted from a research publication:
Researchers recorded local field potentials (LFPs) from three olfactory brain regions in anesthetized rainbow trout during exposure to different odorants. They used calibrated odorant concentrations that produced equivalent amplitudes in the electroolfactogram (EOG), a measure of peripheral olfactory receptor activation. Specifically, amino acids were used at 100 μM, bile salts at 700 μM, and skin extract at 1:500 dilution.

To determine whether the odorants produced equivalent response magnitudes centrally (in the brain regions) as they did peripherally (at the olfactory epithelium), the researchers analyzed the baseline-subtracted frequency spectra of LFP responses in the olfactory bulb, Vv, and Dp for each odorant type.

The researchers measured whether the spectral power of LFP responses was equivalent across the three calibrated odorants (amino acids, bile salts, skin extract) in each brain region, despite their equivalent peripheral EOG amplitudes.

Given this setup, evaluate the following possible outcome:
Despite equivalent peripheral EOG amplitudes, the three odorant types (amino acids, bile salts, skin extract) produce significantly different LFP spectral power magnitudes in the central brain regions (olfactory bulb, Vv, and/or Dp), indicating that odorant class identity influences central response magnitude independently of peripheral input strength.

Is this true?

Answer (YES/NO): YES